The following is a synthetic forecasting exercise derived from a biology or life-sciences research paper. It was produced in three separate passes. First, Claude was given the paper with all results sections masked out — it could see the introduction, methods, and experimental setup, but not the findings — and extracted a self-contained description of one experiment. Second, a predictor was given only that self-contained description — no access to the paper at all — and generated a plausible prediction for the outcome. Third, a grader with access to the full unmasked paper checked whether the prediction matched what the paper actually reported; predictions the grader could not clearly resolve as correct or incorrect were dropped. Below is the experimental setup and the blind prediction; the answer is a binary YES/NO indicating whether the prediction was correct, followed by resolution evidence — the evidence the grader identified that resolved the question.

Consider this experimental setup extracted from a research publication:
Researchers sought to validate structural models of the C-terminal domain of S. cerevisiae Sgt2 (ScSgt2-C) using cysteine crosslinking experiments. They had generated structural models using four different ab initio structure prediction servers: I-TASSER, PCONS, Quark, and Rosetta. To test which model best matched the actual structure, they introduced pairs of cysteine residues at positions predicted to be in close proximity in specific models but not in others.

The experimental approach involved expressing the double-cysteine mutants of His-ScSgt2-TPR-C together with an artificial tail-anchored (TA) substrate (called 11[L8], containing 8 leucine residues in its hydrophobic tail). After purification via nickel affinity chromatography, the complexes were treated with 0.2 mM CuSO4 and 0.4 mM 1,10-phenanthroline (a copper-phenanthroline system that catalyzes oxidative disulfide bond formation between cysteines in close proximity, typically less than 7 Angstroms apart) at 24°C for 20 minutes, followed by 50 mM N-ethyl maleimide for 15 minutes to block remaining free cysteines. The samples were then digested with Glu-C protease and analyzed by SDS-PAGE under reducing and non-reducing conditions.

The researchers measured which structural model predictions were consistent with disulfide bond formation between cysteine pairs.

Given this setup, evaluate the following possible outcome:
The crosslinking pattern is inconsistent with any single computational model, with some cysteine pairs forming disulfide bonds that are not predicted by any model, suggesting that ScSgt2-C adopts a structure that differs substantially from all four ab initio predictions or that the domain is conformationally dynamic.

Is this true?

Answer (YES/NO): NO